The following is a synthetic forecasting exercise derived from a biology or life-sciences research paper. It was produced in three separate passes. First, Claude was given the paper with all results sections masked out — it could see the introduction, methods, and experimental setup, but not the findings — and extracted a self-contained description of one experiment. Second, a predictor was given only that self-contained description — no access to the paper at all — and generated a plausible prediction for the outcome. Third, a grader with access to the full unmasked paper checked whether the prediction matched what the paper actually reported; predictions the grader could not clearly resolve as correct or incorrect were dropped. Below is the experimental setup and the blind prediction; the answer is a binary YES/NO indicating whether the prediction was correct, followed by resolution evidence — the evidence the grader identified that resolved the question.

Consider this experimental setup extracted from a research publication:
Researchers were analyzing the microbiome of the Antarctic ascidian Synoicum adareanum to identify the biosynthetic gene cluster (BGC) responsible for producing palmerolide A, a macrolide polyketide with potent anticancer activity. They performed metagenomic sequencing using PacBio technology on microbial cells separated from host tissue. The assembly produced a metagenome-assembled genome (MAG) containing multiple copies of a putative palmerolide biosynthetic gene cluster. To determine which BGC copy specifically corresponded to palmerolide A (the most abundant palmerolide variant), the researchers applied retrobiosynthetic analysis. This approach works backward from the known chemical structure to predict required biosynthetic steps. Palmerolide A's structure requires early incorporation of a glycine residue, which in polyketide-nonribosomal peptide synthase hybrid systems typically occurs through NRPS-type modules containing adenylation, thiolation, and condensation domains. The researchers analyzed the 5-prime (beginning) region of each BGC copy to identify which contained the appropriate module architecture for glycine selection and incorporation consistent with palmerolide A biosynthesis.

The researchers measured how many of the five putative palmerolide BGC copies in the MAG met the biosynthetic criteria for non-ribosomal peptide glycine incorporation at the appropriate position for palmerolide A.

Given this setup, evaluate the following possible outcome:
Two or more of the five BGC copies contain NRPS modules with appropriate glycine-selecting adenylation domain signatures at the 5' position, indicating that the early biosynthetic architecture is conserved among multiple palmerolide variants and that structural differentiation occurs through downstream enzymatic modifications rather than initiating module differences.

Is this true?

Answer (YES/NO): NO